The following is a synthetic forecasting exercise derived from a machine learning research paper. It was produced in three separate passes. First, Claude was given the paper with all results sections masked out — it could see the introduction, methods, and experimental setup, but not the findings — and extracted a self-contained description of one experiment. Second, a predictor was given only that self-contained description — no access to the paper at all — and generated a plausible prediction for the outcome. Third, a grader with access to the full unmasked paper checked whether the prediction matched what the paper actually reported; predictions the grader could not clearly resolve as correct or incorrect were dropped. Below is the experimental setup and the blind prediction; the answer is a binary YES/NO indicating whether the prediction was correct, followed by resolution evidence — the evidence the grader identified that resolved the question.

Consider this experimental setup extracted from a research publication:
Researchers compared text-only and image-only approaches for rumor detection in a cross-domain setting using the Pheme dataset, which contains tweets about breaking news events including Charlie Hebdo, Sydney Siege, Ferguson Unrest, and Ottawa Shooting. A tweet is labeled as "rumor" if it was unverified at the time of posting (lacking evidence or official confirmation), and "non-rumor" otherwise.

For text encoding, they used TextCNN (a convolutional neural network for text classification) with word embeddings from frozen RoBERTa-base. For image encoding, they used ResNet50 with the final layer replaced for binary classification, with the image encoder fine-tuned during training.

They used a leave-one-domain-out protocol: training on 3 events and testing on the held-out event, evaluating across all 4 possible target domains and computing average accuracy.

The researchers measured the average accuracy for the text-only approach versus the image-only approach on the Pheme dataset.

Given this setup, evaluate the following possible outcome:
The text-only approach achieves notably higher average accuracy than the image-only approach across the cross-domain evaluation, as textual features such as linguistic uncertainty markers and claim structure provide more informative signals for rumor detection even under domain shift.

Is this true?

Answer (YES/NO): YES